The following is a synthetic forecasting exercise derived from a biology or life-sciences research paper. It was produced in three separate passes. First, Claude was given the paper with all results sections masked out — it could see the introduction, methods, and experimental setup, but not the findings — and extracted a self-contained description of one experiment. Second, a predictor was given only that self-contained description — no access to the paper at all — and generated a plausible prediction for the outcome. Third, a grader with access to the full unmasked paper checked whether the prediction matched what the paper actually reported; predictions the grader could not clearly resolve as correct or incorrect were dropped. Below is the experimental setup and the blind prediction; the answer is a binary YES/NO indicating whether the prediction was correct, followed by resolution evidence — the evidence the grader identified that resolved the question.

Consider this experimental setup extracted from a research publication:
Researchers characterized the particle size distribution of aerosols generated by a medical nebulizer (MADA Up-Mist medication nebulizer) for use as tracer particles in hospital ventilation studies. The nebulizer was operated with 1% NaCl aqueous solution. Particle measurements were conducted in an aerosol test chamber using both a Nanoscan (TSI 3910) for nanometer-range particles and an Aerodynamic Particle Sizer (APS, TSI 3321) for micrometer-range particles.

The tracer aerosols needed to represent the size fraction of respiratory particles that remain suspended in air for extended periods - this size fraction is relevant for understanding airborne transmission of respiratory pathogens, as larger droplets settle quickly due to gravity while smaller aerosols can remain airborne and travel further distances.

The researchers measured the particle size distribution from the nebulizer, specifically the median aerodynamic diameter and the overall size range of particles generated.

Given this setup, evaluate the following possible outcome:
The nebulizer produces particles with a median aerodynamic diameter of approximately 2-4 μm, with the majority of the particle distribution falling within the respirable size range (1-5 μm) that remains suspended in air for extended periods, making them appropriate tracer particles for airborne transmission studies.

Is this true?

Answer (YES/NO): NO